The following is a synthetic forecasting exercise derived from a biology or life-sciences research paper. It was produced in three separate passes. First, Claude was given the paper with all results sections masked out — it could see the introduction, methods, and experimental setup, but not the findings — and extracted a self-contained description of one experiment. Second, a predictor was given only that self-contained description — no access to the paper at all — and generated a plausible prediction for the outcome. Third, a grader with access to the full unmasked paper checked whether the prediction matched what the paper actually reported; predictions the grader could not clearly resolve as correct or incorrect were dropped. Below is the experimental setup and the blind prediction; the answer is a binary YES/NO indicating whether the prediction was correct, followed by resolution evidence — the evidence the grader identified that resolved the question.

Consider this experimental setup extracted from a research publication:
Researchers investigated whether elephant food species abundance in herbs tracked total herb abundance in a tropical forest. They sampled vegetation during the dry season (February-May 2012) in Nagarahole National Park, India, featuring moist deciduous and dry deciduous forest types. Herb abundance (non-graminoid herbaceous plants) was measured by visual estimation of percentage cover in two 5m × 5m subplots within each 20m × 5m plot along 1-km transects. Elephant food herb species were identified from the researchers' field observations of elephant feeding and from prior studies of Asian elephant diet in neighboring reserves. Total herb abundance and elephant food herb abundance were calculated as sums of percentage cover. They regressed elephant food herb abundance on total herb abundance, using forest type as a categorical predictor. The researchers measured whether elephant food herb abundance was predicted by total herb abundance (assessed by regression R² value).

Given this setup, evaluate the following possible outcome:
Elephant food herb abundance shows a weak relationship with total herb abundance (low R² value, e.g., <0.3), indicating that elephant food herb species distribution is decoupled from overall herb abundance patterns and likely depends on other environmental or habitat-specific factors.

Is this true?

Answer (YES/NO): YES